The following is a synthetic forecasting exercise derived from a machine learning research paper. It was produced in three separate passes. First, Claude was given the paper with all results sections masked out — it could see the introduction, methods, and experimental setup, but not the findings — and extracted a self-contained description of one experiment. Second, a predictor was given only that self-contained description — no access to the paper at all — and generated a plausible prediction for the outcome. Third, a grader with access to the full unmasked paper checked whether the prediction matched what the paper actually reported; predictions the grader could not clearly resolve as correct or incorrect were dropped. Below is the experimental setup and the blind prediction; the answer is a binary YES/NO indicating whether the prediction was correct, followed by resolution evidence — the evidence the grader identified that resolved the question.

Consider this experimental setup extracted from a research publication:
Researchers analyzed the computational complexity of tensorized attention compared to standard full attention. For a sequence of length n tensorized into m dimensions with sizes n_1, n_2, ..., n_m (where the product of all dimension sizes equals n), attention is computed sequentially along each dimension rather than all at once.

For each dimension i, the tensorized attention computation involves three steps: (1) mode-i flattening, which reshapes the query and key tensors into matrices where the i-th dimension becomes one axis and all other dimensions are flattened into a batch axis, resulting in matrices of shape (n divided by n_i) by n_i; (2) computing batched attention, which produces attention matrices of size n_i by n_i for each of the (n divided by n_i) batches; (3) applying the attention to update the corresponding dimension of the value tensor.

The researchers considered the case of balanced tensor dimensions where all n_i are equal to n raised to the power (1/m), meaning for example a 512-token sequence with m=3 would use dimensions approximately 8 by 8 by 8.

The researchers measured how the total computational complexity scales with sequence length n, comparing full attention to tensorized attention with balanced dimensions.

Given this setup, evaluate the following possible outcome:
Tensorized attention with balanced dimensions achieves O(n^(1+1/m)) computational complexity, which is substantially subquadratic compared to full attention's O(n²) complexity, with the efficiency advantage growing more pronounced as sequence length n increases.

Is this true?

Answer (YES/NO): NO